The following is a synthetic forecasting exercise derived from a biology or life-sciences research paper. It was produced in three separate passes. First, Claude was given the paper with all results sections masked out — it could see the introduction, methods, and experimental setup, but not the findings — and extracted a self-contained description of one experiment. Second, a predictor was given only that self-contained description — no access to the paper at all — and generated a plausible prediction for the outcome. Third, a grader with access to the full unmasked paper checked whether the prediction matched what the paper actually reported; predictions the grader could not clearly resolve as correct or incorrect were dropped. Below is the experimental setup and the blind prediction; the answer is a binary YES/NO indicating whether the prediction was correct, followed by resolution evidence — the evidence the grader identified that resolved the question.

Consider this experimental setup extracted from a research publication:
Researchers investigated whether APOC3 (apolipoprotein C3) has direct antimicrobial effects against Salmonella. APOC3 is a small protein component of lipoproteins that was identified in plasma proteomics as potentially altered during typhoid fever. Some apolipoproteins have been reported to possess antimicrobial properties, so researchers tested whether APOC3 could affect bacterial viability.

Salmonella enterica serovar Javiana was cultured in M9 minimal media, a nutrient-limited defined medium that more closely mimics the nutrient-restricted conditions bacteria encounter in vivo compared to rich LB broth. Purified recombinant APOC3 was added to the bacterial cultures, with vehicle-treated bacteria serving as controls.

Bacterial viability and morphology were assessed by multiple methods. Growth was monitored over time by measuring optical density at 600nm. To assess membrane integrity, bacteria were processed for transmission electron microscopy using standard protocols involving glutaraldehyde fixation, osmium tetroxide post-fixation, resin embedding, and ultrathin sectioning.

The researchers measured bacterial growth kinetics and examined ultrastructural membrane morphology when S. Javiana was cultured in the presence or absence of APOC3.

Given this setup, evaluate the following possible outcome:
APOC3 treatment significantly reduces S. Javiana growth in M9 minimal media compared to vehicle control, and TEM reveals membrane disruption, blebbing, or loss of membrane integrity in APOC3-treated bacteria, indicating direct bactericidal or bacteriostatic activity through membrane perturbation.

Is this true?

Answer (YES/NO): NO